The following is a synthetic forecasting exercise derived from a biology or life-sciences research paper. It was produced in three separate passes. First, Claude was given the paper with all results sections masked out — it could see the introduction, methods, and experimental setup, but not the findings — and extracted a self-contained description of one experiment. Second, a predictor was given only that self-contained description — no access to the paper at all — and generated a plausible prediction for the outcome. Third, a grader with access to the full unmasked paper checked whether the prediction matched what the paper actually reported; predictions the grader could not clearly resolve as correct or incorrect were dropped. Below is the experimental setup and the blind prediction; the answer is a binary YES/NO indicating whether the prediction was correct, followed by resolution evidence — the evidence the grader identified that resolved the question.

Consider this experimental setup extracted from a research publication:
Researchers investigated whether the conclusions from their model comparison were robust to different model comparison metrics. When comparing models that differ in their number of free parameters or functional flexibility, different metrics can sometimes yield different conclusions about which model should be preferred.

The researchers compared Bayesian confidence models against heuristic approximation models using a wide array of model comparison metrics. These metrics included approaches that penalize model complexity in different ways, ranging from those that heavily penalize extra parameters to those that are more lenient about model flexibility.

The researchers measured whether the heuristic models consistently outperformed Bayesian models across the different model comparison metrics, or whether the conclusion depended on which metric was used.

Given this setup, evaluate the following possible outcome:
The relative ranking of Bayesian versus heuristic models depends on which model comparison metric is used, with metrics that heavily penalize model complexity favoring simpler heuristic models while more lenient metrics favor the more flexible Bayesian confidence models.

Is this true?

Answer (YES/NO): NO